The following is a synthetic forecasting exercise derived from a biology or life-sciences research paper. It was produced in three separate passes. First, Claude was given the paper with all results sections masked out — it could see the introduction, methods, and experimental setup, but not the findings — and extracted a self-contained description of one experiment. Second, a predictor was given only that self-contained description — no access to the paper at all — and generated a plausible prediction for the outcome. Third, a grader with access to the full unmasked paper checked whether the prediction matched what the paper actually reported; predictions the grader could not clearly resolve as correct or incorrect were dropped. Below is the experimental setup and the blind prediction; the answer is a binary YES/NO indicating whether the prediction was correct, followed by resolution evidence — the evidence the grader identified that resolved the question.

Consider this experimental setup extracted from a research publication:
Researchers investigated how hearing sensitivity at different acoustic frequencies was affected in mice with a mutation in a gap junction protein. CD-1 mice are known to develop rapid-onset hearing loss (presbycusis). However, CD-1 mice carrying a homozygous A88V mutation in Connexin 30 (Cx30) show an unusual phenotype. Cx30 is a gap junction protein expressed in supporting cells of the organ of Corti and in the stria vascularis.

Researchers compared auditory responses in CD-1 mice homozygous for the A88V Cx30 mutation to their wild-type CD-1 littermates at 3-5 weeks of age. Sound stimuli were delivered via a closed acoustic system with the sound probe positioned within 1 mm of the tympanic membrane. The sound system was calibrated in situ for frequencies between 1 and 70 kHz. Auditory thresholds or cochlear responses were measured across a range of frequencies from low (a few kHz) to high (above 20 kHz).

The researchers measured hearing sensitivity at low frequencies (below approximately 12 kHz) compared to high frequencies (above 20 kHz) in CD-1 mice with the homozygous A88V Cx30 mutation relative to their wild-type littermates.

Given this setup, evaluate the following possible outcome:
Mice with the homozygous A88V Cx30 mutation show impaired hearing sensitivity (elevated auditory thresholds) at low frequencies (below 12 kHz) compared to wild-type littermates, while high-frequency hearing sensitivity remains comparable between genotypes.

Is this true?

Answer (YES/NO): NO